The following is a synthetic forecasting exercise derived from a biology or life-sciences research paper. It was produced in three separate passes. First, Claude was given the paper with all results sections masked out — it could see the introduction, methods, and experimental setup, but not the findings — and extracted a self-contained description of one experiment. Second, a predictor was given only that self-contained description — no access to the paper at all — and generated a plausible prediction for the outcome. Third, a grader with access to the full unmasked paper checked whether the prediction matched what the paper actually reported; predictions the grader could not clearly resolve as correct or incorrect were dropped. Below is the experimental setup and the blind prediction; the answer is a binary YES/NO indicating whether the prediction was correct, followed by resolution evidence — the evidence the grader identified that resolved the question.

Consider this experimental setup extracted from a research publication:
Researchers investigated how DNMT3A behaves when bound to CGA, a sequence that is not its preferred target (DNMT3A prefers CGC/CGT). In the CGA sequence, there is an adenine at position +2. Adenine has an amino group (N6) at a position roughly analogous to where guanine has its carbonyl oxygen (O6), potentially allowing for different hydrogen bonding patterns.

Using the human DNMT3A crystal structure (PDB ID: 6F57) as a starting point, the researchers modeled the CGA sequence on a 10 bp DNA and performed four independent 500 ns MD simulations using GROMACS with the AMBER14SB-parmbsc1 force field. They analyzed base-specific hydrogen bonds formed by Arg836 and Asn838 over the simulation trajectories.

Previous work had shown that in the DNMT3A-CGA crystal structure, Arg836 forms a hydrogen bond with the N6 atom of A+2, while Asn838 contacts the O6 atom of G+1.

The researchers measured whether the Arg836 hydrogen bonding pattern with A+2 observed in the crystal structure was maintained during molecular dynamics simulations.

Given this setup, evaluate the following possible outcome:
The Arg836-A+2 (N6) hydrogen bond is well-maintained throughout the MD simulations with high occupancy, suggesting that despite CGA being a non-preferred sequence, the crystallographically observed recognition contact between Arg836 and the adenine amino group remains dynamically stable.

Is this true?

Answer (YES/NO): NO